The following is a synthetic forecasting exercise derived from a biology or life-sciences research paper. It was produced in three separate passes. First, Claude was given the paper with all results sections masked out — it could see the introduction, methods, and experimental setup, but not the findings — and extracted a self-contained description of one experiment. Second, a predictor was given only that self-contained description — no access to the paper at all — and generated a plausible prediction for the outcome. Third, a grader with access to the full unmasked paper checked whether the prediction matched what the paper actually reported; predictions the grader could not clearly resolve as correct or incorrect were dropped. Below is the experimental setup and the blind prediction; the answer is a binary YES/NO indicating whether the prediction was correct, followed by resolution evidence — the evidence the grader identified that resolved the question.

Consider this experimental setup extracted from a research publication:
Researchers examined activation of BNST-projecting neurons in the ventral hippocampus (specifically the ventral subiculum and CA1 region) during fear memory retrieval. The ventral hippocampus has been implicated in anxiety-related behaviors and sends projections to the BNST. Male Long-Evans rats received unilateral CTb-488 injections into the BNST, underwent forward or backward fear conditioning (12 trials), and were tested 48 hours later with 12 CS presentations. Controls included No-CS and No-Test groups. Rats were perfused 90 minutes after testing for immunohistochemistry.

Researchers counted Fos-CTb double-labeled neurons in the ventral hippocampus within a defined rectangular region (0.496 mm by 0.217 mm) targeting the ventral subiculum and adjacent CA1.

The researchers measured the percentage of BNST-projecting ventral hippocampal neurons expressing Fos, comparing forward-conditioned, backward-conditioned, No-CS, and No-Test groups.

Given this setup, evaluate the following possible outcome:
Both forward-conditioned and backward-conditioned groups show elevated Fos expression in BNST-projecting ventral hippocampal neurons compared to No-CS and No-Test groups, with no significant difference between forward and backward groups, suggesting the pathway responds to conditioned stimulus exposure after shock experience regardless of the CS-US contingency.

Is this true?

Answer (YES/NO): NO